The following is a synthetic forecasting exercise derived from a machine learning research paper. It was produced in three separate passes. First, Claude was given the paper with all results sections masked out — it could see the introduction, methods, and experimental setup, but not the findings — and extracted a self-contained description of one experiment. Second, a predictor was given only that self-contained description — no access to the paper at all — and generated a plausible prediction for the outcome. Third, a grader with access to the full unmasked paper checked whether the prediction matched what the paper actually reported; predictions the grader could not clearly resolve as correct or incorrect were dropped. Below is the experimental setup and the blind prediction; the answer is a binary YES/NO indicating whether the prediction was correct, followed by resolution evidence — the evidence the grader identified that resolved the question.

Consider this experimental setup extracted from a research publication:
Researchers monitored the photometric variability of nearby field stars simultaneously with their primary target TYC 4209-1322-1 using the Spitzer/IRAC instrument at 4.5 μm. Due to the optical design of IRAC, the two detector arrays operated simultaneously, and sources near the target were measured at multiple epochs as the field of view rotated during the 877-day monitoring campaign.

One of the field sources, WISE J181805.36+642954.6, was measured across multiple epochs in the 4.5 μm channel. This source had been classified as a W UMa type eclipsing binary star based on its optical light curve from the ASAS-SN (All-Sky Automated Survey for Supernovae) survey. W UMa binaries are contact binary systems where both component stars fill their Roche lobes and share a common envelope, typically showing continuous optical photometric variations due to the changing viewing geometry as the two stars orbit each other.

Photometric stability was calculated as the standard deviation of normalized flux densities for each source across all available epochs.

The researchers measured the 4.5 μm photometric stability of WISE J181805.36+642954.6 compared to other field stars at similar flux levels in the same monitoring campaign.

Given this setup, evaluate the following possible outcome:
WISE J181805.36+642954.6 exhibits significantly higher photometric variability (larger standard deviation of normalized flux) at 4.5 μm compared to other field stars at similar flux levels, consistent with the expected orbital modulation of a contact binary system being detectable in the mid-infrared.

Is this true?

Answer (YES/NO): YES